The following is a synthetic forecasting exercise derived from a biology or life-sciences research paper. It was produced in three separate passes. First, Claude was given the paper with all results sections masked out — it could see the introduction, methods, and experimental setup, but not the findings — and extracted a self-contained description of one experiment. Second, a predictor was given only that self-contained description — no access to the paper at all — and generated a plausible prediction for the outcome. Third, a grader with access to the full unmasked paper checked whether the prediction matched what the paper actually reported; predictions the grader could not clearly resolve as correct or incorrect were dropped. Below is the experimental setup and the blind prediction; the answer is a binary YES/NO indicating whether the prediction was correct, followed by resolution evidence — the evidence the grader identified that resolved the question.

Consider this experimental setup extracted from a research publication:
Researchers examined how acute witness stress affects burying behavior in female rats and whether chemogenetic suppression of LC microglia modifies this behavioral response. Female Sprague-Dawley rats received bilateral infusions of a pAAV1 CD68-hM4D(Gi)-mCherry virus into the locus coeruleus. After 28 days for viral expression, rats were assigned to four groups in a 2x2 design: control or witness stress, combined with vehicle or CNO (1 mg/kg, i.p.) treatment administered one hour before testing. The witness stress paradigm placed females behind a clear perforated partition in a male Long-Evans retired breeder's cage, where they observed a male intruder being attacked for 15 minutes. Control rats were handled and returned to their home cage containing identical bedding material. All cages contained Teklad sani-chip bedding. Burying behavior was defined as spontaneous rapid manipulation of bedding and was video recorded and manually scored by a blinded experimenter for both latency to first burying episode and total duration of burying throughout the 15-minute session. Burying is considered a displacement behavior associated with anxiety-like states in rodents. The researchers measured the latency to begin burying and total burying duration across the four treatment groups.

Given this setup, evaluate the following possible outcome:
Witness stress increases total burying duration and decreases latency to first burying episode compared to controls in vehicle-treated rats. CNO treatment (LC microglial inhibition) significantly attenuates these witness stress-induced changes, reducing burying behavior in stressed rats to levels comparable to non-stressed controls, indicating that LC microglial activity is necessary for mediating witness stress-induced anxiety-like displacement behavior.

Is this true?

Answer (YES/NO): YES